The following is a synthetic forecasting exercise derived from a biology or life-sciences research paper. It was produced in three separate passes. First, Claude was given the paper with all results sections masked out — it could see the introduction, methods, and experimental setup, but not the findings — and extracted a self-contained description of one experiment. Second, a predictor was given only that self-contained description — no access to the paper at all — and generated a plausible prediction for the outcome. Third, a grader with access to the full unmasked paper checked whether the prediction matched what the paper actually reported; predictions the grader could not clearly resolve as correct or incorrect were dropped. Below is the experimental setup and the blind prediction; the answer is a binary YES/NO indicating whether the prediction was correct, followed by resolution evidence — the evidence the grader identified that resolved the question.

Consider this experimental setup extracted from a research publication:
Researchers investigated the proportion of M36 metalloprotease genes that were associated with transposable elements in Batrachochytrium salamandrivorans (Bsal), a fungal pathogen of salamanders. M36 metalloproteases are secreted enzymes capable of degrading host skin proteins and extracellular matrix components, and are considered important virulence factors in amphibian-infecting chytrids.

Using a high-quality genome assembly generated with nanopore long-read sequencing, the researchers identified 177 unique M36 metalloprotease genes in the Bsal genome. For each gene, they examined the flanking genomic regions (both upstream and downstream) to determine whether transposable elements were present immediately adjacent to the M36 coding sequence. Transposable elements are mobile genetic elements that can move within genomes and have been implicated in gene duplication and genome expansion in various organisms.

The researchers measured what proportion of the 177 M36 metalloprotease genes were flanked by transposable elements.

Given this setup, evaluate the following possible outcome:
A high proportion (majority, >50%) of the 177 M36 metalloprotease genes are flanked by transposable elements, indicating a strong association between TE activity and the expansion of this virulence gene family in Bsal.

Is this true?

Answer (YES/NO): YES